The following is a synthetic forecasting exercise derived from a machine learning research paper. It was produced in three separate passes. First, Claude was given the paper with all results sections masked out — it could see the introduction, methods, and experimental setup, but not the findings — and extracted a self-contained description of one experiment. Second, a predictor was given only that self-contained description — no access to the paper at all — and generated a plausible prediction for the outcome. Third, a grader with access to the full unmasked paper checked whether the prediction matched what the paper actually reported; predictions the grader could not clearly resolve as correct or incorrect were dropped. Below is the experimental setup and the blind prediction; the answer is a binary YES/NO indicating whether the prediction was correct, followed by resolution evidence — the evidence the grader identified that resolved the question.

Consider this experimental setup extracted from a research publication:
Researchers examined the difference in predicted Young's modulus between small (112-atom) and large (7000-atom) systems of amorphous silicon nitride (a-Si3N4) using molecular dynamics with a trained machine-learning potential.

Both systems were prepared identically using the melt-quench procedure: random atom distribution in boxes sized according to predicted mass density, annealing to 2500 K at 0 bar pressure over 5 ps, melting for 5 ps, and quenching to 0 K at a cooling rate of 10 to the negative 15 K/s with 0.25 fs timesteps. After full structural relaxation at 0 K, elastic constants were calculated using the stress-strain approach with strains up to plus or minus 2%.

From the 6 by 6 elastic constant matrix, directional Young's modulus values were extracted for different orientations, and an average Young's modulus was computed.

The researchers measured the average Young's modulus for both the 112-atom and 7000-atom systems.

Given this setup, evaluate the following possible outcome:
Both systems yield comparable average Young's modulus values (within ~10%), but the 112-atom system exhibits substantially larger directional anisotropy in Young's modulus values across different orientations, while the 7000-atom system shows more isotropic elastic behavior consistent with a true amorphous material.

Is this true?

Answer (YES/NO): YES